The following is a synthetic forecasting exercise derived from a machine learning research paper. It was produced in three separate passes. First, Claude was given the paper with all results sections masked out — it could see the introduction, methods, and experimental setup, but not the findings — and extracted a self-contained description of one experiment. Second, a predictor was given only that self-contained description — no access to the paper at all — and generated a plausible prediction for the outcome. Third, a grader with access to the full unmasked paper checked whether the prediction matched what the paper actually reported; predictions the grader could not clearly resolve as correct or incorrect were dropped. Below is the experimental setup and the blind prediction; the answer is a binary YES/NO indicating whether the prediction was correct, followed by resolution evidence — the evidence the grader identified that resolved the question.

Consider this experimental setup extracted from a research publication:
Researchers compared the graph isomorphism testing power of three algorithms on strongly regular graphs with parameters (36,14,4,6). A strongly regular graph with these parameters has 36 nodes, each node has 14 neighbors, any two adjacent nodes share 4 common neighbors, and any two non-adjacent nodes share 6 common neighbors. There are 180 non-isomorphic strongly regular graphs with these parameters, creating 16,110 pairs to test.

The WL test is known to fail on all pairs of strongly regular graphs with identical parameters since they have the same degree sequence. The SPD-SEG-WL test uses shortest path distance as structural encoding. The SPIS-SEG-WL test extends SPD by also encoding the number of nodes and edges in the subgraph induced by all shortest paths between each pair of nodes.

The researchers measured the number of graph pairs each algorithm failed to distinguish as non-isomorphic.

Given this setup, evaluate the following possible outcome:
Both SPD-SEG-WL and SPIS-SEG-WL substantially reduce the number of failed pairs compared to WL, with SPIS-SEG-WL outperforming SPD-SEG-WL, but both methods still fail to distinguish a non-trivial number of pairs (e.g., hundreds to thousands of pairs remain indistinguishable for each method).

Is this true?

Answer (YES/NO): NO